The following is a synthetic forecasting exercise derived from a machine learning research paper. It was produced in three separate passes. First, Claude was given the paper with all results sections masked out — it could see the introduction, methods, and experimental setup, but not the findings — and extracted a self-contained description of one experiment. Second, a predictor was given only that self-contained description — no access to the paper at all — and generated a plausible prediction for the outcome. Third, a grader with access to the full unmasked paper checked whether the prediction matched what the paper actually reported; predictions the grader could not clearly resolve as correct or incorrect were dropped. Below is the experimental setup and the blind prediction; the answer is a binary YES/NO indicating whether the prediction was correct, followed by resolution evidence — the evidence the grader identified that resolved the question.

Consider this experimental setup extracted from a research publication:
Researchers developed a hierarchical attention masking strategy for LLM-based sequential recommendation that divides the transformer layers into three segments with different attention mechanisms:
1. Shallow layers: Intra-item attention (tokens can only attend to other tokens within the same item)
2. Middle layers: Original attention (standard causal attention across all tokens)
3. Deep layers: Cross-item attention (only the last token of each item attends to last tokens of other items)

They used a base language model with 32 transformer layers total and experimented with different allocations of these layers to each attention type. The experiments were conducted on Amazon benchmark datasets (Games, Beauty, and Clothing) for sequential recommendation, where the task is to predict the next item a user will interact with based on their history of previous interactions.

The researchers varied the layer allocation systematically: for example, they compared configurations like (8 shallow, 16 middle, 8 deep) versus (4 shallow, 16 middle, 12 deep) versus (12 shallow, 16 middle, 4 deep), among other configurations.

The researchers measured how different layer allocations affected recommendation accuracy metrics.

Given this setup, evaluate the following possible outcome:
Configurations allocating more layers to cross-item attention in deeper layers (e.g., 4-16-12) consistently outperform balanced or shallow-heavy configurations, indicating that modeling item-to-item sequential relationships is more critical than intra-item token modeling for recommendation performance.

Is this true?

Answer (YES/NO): NO